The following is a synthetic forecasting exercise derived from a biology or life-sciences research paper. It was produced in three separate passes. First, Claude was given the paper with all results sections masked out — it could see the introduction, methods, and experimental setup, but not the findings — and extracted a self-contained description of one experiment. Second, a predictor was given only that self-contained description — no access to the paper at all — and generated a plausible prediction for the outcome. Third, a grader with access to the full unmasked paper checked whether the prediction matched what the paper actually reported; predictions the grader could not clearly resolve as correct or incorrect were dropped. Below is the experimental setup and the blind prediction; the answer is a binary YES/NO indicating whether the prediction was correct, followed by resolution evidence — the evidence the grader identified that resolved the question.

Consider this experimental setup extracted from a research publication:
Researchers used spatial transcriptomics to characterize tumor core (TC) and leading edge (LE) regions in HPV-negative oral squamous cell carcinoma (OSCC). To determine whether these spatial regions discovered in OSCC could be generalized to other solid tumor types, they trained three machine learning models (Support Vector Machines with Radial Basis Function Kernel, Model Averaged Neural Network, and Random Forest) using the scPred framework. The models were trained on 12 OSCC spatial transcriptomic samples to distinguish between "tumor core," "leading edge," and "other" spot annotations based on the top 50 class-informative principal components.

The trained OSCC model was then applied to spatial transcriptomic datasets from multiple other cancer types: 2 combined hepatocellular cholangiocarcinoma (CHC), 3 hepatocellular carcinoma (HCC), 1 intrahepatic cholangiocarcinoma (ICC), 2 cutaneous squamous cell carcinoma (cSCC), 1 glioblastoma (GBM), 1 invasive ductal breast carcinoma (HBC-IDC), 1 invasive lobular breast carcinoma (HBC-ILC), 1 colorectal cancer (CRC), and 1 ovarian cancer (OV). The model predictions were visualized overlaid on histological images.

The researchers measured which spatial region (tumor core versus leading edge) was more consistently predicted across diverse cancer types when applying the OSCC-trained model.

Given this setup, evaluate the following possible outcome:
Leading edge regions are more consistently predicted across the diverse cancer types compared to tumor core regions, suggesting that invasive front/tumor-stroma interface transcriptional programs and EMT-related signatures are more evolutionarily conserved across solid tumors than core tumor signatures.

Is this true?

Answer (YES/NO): YES